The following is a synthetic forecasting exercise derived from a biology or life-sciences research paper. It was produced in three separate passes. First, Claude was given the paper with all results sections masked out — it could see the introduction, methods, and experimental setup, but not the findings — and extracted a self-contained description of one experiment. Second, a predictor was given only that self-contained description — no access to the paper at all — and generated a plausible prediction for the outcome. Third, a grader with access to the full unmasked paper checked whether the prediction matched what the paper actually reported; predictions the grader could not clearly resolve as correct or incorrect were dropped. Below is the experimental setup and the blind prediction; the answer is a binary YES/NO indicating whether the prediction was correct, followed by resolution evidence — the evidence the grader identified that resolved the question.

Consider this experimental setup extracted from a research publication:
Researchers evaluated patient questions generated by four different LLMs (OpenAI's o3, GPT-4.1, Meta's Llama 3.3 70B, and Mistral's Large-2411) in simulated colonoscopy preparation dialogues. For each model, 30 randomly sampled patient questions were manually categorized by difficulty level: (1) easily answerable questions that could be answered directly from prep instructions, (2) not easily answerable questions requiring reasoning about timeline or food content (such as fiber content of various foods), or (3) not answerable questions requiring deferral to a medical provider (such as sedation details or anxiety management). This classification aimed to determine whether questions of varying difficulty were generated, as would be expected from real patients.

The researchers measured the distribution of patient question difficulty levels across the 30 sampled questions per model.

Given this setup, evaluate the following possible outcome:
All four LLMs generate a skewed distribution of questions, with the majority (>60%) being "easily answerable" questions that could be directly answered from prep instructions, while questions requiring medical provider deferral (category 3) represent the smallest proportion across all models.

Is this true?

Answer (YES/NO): NO